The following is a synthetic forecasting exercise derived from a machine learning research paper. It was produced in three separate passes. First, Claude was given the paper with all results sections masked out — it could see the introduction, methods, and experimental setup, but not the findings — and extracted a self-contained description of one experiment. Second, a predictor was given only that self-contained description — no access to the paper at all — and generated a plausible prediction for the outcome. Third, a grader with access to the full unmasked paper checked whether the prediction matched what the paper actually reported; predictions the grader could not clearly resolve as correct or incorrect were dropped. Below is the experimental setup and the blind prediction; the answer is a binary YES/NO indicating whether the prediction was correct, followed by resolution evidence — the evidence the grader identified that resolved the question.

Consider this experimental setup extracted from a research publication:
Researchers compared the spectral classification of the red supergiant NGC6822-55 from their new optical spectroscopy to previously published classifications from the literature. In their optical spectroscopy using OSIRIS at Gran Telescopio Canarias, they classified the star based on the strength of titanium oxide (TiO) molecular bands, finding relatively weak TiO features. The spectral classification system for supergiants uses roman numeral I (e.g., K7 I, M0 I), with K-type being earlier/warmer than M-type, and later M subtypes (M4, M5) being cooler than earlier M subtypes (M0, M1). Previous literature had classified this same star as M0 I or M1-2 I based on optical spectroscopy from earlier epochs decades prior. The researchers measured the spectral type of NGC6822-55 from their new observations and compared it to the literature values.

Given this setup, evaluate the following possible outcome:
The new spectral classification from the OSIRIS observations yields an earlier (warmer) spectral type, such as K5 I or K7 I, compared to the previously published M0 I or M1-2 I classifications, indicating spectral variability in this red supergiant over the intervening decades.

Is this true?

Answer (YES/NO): YES